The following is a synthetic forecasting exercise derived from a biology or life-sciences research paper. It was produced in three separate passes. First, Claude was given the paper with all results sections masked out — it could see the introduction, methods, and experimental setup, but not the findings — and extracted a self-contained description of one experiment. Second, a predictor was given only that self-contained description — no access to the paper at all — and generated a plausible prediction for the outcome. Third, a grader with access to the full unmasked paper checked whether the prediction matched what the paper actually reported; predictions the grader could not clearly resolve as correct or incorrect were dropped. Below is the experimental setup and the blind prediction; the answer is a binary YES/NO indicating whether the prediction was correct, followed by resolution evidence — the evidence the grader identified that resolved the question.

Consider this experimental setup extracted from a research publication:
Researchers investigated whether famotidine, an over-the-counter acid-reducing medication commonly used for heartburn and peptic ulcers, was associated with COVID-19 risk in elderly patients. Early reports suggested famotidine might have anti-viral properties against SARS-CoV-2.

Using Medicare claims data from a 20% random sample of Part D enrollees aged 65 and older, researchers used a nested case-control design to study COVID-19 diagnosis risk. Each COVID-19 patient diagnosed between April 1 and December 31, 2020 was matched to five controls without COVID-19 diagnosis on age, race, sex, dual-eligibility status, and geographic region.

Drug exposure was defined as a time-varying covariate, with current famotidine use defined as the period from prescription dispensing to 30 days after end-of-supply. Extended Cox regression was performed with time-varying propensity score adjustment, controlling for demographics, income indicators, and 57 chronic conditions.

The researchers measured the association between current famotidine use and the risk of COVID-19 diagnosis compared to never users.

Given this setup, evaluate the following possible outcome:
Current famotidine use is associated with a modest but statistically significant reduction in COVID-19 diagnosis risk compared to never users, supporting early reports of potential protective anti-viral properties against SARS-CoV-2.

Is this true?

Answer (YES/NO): NO